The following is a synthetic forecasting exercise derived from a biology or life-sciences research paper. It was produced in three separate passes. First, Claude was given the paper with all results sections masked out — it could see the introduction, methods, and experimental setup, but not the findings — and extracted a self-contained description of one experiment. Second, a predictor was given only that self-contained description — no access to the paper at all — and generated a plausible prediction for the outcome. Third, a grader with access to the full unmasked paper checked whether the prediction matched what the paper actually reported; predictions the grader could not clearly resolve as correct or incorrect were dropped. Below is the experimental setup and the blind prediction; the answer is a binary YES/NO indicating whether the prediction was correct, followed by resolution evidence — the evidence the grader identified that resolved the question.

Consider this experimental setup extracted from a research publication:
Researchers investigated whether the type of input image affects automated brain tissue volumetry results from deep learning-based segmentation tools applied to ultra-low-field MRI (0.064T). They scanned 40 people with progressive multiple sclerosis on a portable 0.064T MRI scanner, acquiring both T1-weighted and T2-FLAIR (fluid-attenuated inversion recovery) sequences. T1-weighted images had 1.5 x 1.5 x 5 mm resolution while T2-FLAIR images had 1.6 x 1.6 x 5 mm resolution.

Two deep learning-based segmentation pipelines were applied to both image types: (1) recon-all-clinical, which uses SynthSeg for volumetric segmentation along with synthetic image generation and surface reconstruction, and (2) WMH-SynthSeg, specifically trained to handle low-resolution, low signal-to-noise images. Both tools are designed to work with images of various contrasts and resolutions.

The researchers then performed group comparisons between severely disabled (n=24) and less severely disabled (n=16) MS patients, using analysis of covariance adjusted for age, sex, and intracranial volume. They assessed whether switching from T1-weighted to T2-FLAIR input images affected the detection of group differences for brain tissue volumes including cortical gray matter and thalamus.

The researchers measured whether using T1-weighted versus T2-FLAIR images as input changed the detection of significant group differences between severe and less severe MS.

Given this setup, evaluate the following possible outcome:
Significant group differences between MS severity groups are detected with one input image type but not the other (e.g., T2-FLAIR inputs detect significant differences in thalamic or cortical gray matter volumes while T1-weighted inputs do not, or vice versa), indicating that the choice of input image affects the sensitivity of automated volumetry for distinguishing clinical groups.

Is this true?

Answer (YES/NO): YES